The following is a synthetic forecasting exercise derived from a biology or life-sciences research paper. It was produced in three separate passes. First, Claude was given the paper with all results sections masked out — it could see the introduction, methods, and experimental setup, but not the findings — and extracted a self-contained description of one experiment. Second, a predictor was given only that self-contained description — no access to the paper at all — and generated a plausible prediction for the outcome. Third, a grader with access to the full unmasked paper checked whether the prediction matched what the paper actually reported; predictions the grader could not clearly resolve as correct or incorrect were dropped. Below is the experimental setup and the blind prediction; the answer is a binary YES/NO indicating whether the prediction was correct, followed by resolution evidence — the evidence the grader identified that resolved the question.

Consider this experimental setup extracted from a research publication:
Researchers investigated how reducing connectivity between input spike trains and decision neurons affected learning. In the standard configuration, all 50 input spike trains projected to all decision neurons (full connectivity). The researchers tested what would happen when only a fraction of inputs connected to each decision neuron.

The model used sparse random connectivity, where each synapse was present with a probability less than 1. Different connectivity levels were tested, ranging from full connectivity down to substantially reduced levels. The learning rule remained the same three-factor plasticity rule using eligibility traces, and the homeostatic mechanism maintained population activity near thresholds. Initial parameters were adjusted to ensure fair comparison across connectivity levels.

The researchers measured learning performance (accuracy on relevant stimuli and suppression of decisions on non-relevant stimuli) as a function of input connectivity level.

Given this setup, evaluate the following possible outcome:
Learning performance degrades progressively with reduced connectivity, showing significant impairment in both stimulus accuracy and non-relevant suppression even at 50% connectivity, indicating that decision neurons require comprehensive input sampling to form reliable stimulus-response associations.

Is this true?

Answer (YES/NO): NO